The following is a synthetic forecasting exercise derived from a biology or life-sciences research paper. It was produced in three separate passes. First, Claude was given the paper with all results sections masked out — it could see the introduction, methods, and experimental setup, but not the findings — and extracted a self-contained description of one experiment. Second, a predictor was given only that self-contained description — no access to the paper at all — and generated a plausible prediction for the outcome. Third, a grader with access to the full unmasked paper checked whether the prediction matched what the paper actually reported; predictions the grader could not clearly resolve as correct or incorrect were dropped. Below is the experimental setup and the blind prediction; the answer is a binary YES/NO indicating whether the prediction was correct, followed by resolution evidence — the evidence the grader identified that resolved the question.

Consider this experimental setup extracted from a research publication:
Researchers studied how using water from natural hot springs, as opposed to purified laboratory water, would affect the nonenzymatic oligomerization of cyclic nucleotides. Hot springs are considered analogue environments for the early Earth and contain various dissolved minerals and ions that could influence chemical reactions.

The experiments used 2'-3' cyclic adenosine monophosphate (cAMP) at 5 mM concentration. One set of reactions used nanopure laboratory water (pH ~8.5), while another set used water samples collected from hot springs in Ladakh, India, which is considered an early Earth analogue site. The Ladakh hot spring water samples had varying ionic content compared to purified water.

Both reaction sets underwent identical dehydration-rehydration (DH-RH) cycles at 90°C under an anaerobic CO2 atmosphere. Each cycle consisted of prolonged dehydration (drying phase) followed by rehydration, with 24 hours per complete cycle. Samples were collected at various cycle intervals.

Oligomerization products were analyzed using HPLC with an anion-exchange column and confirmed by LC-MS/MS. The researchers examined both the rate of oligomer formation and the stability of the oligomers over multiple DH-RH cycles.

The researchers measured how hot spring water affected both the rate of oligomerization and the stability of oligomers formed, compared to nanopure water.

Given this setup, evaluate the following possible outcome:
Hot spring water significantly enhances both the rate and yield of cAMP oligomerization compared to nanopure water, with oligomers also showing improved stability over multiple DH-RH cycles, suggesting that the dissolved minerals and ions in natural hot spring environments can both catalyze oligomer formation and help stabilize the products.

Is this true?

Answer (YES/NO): NO